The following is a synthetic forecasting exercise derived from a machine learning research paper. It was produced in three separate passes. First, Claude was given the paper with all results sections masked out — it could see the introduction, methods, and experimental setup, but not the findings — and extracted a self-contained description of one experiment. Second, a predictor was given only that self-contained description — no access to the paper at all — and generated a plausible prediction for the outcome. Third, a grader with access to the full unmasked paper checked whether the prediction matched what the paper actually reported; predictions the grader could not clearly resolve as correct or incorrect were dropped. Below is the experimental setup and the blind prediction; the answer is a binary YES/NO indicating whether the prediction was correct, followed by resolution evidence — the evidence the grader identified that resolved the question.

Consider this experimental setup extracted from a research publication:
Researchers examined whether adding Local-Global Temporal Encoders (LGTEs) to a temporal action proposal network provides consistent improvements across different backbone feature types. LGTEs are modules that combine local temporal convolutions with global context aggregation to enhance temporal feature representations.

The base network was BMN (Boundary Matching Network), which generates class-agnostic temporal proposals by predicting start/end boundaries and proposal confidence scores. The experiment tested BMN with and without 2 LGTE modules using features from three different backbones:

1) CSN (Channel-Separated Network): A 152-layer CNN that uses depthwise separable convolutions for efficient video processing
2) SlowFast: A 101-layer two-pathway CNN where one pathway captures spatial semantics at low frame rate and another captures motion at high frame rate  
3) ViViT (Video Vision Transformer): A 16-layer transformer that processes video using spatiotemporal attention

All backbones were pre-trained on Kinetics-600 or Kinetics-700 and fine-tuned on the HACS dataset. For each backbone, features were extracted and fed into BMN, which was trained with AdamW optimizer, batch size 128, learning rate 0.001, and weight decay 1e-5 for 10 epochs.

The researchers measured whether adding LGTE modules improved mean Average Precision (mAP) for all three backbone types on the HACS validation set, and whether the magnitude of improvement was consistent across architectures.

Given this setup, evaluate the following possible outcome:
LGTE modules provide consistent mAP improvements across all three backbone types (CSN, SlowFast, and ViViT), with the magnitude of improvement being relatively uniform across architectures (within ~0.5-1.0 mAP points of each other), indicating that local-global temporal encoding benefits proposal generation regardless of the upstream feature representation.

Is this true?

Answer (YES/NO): NO